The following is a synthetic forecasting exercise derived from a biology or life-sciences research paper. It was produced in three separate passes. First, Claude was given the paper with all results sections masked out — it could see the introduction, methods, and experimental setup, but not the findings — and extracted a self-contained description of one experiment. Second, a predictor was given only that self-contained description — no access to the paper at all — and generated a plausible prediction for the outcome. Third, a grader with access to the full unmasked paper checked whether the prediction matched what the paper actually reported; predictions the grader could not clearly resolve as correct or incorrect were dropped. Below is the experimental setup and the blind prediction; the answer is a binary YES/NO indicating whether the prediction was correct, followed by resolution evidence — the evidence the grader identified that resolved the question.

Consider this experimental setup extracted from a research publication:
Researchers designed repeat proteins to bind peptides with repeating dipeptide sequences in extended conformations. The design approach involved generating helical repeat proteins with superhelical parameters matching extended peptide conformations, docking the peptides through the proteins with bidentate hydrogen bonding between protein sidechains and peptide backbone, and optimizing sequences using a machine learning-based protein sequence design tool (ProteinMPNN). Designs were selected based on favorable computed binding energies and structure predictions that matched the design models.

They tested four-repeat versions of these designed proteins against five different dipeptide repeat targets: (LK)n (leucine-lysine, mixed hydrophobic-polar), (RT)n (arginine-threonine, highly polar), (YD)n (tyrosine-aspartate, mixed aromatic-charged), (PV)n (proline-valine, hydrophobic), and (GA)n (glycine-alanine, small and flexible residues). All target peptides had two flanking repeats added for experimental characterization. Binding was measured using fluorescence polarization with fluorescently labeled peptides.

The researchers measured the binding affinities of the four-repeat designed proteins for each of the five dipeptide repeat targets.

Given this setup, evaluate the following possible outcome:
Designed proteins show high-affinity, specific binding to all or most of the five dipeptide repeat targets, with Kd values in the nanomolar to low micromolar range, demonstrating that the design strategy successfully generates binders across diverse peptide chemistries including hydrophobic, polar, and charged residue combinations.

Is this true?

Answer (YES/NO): NO